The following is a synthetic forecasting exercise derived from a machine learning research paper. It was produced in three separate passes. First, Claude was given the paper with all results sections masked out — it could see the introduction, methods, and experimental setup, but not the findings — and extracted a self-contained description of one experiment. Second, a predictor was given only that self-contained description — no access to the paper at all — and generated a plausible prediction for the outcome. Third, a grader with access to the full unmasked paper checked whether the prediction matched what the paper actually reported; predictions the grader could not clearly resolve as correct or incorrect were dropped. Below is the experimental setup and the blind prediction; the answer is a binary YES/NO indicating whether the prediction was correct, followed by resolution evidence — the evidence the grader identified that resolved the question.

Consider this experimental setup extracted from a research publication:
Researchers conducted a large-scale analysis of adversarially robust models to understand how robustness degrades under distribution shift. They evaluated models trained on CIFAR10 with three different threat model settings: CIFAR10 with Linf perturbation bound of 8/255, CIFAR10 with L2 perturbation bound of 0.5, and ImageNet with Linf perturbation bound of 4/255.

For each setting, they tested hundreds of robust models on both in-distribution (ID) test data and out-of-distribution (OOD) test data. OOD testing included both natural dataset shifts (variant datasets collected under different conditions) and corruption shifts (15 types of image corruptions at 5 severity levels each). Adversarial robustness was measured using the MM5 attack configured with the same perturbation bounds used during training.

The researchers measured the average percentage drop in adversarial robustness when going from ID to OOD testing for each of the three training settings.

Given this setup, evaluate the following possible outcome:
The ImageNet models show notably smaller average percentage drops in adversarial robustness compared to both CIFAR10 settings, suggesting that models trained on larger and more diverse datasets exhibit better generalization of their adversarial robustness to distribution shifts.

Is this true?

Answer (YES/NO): NO